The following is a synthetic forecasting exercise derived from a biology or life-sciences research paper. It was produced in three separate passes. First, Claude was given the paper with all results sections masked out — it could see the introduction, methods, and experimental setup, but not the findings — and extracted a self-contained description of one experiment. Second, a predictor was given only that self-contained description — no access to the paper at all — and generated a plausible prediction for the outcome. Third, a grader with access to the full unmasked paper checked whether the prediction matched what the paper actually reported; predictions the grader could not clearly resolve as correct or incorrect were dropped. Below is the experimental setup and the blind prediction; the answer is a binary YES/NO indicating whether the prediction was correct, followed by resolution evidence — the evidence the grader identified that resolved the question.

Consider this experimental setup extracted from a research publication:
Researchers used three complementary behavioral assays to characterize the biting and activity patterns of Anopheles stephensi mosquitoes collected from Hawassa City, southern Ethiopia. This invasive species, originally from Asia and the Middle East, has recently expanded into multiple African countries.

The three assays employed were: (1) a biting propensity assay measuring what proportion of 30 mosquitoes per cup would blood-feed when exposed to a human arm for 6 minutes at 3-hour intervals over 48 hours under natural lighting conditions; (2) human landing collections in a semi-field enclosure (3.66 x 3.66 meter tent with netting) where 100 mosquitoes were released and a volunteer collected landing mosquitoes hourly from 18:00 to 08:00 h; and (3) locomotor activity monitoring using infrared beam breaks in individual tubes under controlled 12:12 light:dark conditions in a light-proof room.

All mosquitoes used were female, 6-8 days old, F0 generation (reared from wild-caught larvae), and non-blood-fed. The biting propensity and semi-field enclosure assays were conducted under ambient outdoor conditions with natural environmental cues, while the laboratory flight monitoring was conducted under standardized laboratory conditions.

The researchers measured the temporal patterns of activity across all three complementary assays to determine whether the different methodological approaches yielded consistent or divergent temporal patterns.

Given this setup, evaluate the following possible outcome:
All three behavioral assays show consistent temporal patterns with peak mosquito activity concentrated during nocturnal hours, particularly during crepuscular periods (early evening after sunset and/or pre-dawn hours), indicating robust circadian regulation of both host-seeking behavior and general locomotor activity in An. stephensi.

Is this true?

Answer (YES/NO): YES